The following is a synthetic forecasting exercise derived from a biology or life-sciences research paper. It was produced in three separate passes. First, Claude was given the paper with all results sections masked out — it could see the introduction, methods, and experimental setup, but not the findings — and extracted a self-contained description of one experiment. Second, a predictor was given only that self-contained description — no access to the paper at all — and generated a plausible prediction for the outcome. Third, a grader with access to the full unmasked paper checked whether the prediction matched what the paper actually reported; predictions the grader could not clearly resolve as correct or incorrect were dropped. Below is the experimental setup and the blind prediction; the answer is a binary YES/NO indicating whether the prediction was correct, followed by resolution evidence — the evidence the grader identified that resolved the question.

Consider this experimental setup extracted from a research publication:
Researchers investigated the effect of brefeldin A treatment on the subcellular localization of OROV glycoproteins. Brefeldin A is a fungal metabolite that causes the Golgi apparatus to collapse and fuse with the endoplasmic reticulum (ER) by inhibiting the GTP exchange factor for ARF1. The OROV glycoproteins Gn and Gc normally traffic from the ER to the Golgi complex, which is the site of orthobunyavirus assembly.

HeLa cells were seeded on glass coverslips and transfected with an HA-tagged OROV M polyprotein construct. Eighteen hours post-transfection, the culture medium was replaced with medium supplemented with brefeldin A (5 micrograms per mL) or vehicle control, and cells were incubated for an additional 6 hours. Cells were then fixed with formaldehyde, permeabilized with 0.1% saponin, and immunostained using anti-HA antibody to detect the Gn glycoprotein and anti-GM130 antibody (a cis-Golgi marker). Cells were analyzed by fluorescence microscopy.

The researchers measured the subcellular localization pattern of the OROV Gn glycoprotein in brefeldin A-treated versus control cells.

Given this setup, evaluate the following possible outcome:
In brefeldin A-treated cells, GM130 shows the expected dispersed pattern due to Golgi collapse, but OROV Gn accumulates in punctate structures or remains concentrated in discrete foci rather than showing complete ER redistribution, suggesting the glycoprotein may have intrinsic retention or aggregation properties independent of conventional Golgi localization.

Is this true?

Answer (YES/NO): NO